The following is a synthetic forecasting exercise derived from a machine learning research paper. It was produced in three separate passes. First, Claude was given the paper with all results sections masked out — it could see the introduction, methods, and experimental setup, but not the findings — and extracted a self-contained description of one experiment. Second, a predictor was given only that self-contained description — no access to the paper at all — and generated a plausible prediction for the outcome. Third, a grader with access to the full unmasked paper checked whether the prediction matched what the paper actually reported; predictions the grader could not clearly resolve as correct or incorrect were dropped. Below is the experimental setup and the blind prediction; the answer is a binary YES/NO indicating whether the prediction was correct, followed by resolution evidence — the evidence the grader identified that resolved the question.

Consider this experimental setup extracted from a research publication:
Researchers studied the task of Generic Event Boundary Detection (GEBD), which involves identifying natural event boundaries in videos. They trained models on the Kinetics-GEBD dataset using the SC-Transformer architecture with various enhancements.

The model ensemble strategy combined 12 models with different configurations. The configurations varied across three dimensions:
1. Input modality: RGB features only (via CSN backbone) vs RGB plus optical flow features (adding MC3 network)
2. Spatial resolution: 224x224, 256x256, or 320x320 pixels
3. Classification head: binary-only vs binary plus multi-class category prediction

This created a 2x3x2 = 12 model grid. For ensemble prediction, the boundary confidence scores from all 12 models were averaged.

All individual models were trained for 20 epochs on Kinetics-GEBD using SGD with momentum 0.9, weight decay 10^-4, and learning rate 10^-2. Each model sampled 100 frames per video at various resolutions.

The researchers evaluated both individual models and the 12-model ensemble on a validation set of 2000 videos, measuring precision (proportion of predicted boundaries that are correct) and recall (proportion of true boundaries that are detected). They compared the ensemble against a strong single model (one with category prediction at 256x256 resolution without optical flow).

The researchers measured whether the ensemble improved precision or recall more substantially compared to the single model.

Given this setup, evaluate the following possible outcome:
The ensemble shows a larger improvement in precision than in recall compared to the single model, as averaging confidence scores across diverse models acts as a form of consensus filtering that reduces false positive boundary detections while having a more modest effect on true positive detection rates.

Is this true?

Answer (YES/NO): NO